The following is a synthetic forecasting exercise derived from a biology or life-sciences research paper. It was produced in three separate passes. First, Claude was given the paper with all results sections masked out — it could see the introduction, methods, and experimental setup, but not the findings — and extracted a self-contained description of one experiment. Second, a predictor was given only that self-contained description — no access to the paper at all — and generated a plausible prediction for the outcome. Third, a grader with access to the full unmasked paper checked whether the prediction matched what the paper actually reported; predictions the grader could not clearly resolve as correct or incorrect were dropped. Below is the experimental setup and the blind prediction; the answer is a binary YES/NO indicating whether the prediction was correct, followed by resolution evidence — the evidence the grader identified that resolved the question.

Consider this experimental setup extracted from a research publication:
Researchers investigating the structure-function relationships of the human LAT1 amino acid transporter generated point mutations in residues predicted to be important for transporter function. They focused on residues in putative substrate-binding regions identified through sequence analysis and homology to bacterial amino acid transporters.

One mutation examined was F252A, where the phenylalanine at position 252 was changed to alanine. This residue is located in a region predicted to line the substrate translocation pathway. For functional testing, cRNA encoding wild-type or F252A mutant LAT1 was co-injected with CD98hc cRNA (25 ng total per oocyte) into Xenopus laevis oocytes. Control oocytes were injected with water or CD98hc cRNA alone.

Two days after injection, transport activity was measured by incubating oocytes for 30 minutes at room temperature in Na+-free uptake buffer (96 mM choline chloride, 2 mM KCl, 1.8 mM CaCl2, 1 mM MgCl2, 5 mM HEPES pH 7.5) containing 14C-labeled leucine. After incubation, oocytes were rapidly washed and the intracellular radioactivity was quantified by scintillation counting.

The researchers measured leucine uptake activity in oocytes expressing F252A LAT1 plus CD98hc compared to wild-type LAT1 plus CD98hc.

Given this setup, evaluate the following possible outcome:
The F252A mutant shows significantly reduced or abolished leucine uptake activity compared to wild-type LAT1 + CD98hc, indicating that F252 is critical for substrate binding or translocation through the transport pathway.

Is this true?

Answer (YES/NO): YES